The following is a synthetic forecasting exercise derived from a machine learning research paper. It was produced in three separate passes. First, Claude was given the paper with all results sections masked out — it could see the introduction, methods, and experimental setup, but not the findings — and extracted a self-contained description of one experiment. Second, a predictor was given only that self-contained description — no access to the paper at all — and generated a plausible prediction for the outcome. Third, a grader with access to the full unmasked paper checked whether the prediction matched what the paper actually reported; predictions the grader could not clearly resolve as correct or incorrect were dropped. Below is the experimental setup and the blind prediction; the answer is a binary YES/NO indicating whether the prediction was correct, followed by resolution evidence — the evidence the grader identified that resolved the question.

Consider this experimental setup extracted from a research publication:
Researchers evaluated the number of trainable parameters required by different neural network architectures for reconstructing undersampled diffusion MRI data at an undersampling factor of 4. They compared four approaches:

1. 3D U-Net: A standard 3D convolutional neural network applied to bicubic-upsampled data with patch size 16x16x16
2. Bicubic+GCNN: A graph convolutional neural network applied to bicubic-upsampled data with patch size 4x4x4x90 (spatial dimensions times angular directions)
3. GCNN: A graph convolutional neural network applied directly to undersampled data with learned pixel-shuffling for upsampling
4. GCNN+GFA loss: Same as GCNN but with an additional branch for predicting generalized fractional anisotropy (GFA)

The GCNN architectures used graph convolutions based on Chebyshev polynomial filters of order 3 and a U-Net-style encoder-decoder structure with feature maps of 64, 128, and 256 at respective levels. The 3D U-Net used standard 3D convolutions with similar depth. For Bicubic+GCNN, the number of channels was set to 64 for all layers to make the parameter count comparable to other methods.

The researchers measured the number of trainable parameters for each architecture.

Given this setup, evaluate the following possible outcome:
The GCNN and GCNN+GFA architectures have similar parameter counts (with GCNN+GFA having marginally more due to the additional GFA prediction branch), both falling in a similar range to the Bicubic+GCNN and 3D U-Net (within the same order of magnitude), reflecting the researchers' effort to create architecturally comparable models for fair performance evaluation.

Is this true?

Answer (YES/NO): YES